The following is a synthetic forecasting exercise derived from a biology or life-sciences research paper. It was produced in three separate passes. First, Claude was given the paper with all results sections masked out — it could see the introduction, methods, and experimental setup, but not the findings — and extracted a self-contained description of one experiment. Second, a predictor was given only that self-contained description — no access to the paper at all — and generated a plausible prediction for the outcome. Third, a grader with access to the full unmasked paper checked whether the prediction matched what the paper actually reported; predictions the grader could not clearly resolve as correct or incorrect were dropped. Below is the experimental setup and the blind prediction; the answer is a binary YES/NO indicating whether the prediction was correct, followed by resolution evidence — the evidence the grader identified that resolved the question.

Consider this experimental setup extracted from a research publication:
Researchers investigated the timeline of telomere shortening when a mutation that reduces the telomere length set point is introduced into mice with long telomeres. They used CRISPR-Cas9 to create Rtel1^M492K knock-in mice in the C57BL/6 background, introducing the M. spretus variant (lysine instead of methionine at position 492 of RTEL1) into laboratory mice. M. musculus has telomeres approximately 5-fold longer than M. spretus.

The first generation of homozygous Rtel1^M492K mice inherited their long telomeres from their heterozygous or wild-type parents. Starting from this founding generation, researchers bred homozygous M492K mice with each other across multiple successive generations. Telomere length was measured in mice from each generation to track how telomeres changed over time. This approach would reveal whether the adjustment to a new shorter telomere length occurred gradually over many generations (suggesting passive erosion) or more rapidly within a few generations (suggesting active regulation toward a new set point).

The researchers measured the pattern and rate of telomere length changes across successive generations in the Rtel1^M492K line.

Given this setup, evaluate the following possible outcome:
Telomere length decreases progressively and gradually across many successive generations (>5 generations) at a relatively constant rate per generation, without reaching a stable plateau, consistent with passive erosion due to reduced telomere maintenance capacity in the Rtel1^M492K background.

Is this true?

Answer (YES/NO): NO